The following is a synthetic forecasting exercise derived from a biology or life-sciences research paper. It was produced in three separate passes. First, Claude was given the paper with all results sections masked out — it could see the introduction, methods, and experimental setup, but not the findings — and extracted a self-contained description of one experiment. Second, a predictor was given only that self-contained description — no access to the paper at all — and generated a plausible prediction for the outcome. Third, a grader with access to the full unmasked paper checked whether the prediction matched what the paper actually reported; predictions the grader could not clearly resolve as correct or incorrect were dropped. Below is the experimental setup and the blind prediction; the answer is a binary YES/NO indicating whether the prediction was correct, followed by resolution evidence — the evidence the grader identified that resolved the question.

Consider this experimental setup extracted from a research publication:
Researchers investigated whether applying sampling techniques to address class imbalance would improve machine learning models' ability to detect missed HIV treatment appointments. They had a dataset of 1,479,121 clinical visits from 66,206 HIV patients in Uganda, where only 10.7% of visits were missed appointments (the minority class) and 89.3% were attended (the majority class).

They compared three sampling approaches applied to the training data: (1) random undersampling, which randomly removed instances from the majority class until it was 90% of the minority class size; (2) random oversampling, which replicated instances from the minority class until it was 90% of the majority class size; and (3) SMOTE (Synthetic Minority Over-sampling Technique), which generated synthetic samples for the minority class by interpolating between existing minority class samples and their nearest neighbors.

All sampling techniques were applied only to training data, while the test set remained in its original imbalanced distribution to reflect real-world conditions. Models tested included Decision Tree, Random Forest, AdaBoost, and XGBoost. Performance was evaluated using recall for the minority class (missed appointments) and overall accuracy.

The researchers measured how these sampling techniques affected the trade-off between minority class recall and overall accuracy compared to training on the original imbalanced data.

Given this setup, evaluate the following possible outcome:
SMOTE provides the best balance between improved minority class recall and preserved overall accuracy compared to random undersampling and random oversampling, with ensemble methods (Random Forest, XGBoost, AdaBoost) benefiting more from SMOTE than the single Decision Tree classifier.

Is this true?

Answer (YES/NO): NO